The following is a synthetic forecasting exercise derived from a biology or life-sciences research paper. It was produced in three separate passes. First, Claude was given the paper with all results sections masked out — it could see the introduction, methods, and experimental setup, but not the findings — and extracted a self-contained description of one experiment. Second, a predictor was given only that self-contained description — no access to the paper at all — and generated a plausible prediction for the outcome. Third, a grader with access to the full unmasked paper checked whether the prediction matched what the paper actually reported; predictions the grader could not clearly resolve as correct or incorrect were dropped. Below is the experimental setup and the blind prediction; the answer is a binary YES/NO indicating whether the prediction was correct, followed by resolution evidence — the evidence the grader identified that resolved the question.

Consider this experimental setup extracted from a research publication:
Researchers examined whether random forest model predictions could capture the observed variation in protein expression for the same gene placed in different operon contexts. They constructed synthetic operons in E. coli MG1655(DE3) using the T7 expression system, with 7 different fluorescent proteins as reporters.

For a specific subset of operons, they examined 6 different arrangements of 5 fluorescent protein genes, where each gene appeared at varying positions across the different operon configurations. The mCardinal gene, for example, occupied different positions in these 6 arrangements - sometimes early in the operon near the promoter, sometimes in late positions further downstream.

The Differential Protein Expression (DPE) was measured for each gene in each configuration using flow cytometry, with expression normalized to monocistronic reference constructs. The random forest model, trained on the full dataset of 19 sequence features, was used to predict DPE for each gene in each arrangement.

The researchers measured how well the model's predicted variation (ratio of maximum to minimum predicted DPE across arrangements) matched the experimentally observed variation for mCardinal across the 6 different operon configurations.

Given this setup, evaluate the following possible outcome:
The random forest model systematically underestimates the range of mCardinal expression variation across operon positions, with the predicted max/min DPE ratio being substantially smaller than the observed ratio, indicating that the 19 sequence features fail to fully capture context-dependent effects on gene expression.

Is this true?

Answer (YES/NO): NO